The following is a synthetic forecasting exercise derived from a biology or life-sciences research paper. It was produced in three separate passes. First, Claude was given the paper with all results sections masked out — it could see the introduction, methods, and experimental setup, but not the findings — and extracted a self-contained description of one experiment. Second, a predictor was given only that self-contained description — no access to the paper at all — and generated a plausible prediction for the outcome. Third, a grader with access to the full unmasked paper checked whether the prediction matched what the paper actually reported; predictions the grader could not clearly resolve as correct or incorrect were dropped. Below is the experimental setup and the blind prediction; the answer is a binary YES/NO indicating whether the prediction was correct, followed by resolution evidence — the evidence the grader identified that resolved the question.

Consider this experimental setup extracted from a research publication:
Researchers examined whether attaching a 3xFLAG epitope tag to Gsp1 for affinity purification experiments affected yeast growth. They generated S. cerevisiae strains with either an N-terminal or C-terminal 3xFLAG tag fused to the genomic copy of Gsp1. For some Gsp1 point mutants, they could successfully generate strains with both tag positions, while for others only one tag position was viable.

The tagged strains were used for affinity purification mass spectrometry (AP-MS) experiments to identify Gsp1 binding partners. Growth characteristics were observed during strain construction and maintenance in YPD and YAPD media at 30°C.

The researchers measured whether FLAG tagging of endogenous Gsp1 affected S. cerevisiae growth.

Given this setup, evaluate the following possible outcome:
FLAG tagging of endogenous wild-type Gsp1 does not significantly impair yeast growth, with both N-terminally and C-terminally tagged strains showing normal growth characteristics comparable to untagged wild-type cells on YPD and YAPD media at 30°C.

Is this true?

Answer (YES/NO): NO